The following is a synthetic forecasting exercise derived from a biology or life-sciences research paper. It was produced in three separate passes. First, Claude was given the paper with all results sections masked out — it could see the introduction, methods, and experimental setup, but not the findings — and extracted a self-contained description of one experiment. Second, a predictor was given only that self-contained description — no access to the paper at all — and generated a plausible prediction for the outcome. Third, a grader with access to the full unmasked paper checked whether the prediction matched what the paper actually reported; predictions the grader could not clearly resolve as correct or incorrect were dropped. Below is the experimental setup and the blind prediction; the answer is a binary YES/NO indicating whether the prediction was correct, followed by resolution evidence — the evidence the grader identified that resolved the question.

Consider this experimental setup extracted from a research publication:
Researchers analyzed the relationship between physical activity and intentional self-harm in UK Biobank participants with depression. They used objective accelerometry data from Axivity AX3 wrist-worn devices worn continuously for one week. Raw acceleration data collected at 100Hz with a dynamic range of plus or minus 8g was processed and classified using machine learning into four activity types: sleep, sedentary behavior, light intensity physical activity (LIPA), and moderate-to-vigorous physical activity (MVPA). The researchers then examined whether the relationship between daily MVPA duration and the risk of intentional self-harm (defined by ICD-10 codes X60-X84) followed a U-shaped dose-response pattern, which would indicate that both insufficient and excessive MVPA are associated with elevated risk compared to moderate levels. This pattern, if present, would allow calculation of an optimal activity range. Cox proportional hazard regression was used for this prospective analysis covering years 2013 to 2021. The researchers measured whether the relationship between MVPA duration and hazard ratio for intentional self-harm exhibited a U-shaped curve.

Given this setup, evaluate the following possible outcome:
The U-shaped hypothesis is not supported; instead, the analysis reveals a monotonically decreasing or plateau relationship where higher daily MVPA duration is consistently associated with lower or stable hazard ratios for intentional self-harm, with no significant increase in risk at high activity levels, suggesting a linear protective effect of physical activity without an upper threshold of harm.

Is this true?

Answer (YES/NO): NO